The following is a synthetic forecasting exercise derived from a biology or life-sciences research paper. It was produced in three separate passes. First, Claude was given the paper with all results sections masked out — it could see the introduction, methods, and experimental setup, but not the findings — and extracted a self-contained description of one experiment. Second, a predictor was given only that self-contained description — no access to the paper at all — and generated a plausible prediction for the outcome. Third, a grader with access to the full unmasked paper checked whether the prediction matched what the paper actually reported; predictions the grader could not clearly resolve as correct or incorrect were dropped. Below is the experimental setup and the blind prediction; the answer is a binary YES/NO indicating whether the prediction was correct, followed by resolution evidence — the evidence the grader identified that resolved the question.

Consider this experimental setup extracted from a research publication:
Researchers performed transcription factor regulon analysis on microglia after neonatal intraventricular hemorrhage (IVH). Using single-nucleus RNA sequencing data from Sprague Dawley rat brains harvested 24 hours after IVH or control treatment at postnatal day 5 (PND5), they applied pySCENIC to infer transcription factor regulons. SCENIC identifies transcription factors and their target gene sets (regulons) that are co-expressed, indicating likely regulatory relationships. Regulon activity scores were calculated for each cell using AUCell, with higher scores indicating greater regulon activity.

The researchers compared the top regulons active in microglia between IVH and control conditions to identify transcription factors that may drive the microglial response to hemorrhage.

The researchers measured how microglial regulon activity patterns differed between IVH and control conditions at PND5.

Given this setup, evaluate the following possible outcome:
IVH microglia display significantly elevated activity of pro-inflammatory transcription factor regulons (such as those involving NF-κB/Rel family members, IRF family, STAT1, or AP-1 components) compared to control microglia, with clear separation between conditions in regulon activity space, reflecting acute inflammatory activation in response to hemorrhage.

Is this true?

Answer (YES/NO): NO